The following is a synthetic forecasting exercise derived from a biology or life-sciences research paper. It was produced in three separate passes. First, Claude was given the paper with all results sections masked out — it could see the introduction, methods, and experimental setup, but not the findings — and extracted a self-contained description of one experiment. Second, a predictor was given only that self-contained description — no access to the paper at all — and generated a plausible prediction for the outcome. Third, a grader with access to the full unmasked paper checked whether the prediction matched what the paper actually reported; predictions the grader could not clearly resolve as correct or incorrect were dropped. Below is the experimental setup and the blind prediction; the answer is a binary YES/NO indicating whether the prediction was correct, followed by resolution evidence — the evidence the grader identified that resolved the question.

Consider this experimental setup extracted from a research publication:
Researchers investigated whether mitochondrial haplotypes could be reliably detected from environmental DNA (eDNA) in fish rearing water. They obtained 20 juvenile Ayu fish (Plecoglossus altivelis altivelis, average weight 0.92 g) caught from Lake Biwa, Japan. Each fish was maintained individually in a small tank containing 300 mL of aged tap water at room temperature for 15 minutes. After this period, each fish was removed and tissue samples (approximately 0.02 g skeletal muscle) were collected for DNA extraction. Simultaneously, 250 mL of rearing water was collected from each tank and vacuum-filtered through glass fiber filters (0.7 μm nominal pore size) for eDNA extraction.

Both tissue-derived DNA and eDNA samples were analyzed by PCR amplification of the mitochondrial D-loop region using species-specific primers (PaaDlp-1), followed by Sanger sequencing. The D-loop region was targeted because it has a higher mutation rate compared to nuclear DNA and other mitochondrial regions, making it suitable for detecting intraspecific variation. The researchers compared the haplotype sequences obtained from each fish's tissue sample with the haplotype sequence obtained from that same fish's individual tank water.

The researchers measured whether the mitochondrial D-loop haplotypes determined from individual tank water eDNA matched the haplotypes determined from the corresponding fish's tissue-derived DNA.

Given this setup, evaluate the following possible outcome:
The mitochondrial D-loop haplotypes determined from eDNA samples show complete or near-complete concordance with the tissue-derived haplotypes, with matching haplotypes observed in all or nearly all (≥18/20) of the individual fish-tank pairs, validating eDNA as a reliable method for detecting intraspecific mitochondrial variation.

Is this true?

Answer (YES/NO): YES